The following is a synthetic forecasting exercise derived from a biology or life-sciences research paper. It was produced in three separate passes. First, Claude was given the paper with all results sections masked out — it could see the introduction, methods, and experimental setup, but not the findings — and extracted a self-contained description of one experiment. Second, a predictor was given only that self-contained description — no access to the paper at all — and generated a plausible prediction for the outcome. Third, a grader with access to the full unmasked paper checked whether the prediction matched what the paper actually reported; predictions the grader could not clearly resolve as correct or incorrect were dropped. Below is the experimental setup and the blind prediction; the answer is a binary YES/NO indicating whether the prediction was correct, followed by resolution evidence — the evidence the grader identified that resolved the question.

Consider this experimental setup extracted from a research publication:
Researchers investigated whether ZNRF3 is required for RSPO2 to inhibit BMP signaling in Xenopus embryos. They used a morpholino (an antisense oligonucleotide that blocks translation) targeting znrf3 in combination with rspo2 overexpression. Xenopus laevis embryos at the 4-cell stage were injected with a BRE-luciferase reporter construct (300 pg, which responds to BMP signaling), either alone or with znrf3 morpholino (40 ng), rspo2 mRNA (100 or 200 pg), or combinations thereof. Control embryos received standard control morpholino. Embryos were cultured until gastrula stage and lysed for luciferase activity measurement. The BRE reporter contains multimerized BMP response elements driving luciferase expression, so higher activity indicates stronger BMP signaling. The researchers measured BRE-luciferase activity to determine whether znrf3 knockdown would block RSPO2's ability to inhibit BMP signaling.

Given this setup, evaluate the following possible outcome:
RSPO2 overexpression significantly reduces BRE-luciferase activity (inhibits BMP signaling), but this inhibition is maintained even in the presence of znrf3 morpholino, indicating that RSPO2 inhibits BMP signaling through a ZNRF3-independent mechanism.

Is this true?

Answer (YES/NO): NO